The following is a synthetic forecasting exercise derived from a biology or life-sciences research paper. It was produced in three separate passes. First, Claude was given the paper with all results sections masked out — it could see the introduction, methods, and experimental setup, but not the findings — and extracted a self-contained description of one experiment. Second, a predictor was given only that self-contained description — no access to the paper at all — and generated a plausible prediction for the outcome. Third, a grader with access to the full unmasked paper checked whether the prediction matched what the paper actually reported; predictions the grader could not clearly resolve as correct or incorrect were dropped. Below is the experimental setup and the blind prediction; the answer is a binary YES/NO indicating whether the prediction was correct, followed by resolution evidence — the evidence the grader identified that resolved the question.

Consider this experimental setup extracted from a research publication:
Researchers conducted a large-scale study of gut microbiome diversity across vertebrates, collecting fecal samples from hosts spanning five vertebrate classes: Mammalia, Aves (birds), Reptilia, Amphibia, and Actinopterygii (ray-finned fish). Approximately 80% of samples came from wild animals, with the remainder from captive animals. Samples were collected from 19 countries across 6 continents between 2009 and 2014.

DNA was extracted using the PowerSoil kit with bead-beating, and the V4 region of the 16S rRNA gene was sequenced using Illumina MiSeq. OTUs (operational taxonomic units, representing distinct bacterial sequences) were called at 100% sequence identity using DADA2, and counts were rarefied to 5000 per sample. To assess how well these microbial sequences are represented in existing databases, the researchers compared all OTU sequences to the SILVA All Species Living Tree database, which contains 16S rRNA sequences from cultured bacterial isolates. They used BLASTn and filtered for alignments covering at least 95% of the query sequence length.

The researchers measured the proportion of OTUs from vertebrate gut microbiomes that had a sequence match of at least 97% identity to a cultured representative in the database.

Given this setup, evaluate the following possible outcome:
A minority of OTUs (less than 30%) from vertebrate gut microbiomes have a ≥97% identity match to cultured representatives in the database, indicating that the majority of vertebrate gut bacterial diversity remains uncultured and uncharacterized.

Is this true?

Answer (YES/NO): NO